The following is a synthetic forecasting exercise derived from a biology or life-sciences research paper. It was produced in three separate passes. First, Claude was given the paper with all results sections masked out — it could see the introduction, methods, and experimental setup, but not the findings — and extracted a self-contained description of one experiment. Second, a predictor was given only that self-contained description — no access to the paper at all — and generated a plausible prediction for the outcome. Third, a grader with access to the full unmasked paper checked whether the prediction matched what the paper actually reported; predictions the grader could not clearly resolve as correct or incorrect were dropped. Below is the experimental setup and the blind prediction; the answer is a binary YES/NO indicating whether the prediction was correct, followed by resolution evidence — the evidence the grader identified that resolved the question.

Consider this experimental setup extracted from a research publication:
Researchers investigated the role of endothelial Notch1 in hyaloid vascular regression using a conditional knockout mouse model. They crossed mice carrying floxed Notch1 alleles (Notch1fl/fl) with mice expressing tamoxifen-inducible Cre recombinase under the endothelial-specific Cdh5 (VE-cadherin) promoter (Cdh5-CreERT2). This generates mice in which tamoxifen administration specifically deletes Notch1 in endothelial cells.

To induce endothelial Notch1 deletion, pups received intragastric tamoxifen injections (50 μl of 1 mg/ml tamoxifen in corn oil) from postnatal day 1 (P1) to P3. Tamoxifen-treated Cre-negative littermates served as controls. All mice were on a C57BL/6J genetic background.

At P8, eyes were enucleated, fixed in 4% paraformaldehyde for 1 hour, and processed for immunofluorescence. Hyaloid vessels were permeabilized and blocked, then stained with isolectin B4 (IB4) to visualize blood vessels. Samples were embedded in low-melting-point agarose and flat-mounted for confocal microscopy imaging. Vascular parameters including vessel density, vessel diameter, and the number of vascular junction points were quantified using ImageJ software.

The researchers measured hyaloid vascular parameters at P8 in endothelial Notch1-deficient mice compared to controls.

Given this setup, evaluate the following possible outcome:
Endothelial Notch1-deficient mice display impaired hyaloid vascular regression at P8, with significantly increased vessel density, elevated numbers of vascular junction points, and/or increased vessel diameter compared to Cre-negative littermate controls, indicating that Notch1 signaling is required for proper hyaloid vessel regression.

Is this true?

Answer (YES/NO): YES